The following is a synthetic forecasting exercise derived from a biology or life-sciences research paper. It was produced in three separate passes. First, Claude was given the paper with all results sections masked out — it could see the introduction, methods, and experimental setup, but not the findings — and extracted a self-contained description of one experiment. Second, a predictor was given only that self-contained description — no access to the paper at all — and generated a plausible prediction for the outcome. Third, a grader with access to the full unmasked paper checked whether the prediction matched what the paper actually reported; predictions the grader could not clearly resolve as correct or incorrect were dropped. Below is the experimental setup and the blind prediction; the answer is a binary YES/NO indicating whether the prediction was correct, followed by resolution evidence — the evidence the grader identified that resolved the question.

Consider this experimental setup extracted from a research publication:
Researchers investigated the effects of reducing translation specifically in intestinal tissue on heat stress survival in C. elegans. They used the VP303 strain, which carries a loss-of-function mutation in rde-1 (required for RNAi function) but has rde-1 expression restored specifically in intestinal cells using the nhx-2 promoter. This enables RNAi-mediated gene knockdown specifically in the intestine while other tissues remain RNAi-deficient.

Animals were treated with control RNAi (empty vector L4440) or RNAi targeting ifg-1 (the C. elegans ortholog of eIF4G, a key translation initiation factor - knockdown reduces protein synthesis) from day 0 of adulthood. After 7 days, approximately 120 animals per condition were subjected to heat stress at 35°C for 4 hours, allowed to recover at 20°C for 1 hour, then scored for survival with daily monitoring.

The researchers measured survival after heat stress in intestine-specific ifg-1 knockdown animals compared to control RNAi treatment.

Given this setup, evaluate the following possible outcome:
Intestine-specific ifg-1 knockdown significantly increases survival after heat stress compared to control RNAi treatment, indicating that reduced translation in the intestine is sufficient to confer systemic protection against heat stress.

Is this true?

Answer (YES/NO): NO